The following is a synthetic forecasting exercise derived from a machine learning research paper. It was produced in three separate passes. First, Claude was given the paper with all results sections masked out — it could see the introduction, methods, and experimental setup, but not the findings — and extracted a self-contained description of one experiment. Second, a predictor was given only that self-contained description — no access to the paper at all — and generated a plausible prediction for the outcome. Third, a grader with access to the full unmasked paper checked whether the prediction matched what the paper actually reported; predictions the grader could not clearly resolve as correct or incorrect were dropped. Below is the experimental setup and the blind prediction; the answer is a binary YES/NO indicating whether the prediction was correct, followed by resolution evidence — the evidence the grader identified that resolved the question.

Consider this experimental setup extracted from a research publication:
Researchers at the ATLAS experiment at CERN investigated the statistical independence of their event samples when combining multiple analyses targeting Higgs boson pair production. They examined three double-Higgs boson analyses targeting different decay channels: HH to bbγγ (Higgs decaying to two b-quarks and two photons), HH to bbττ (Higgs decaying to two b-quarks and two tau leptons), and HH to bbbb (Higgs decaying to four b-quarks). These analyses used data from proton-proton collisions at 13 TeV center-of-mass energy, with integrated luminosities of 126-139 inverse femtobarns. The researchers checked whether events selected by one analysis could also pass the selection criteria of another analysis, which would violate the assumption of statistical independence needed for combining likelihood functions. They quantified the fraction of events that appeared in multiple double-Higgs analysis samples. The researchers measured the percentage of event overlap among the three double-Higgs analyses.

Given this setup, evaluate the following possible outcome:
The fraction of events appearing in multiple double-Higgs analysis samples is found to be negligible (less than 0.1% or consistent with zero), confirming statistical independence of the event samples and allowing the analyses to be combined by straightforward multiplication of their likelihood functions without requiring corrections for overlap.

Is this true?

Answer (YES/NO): YES